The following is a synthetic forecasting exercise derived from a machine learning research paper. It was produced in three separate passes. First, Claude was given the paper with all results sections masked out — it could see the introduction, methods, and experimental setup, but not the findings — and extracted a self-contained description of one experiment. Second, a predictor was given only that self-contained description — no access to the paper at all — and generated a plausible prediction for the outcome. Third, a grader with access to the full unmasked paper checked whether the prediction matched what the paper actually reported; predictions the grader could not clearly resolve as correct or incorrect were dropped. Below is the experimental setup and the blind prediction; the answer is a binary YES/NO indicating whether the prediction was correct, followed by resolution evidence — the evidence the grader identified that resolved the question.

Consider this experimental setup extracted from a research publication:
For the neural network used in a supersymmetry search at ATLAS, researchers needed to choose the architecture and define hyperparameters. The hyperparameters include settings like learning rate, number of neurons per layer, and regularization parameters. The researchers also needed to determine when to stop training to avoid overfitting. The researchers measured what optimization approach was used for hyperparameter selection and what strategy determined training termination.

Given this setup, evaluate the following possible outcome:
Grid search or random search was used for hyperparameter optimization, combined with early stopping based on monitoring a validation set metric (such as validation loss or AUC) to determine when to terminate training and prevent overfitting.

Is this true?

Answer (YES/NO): YES